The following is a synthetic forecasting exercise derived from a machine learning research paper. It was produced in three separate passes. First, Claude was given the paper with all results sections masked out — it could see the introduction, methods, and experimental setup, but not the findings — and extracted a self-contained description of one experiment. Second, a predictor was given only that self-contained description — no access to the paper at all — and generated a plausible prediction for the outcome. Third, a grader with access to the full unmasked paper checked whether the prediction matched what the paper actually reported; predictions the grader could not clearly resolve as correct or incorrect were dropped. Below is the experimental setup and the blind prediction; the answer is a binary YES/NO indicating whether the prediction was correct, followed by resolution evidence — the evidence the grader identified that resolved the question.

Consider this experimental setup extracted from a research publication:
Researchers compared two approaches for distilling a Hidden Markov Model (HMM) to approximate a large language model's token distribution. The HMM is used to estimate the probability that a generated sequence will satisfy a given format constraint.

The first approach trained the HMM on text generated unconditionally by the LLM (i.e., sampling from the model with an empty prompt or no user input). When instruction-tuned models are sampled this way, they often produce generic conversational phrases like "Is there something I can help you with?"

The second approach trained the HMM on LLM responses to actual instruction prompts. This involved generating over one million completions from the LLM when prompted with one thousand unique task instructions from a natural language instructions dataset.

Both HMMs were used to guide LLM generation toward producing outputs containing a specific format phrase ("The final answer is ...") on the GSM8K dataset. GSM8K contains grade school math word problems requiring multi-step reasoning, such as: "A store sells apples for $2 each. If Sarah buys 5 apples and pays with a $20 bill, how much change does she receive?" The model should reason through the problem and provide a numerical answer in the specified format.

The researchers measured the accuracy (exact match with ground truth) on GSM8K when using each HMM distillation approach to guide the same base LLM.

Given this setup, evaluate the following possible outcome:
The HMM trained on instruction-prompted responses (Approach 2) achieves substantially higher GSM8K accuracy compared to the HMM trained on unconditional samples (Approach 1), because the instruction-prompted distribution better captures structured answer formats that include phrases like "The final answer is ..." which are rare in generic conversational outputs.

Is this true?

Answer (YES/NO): YES